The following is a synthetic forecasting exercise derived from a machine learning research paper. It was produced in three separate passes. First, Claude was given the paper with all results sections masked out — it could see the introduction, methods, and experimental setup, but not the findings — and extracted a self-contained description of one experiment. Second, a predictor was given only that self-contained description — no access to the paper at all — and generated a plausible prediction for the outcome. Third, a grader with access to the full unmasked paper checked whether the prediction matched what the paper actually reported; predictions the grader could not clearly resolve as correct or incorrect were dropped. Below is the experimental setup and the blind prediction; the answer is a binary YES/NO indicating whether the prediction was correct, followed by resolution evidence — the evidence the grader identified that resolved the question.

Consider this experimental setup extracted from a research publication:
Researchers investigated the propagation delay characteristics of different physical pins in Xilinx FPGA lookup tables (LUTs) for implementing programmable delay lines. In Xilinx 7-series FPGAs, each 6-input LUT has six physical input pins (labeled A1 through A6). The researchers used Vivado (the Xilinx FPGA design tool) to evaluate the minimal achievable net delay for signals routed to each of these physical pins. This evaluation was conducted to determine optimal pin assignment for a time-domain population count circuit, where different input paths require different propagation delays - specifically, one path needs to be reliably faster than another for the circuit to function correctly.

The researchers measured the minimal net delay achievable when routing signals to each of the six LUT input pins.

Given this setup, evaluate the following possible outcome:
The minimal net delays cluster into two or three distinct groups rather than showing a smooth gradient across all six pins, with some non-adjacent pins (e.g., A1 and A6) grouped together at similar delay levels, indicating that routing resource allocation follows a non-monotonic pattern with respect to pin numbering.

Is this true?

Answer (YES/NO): NO